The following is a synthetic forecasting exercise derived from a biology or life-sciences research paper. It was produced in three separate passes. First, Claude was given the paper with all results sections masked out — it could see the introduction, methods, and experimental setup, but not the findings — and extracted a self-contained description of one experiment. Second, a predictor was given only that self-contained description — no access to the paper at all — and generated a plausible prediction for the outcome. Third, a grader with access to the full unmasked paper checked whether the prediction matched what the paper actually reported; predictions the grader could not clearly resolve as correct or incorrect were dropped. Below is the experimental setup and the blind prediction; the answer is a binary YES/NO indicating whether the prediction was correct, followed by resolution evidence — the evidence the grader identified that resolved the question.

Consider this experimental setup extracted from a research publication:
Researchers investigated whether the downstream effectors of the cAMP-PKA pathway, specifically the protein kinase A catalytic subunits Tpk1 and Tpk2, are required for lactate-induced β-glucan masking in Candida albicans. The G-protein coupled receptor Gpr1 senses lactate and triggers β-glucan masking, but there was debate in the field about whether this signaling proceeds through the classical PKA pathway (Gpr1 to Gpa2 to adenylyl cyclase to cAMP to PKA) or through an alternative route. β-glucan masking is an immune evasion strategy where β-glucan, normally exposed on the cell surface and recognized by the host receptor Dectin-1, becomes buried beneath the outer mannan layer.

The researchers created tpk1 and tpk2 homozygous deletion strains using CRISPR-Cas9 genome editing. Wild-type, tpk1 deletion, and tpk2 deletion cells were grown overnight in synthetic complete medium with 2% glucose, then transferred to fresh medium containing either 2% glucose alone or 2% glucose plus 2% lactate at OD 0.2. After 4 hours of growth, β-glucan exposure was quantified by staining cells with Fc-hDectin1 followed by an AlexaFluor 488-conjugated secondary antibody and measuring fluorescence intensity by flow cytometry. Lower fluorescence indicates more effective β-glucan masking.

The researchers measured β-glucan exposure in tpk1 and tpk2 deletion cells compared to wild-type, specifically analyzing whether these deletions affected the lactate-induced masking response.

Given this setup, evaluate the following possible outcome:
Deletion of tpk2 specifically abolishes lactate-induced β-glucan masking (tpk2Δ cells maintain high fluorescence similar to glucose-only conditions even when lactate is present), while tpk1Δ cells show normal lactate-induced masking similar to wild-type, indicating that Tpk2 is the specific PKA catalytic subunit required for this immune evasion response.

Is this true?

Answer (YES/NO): NO